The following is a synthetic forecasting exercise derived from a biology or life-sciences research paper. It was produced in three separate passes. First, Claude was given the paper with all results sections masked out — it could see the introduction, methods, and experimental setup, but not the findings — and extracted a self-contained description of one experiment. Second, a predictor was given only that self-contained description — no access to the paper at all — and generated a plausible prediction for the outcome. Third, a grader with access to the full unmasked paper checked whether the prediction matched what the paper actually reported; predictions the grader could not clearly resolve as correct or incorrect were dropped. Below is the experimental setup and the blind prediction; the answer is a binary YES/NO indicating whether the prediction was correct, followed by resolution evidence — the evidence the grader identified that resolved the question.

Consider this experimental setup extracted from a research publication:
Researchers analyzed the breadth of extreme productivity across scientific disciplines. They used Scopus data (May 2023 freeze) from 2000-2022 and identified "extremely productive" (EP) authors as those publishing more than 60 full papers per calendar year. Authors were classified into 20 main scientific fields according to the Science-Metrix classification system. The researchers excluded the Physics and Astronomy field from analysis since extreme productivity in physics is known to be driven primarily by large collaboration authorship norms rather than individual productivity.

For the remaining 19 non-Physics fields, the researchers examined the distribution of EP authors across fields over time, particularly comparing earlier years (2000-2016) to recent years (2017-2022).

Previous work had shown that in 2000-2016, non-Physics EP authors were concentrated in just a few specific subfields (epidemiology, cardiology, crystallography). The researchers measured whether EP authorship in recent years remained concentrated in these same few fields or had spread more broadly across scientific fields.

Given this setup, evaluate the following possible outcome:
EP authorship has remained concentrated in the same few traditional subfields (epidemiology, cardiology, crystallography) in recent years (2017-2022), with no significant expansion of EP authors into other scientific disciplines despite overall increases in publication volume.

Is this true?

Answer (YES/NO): NO